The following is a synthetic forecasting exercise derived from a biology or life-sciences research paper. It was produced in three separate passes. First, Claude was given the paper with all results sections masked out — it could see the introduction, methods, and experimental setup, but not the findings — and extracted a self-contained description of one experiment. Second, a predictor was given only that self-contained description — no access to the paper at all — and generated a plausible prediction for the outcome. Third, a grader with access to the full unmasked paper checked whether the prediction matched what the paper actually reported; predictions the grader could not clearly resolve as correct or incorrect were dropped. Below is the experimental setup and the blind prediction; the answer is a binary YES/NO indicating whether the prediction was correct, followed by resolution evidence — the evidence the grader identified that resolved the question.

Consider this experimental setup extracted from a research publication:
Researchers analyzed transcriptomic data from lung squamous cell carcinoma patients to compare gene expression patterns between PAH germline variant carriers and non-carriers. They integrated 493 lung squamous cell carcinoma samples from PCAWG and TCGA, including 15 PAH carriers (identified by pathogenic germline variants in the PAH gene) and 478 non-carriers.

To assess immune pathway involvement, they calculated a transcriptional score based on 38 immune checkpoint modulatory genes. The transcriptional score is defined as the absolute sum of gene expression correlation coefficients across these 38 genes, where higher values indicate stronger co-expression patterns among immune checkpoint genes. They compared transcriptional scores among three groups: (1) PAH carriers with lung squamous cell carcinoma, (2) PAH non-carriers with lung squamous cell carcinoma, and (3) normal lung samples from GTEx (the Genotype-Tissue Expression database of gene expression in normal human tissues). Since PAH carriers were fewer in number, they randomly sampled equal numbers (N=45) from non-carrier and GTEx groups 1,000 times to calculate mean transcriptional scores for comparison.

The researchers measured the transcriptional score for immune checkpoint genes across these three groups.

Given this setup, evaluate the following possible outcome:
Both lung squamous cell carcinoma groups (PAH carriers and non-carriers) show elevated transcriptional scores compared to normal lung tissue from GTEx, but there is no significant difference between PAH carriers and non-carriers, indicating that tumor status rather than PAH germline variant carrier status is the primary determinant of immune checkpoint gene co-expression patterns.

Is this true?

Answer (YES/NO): NO